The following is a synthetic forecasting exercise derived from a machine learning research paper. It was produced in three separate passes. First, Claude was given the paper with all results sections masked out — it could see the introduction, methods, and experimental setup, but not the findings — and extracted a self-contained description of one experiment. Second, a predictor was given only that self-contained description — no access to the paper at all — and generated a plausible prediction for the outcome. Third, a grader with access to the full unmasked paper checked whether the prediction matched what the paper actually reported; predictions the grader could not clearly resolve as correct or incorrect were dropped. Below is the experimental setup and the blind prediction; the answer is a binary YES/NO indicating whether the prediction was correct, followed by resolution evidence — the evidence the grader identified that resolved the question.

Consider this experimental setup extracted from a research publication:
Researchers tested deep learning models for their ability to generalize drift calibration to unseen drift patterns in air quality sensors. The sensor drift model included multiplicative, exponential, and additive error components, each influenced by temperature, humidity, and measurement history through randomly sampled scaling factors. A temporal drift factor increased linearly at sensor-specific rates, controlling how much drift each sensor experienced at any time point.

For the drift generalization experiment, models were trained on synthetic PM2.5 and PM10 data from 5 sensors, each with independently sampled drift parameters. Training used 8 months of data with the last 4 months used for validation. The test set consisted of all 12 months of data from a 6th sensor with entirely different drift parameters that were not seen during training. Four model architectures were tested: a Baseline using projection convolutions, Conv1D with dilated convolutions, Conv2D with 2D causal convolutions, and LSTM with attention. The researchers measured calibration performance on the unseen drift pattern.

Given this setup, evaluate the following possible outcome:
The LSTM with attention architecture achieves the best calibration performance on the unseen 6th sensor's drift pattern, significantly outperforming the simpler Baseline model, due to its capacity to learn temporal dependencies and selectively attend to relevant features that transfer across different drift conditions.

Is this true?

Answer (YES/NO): NO